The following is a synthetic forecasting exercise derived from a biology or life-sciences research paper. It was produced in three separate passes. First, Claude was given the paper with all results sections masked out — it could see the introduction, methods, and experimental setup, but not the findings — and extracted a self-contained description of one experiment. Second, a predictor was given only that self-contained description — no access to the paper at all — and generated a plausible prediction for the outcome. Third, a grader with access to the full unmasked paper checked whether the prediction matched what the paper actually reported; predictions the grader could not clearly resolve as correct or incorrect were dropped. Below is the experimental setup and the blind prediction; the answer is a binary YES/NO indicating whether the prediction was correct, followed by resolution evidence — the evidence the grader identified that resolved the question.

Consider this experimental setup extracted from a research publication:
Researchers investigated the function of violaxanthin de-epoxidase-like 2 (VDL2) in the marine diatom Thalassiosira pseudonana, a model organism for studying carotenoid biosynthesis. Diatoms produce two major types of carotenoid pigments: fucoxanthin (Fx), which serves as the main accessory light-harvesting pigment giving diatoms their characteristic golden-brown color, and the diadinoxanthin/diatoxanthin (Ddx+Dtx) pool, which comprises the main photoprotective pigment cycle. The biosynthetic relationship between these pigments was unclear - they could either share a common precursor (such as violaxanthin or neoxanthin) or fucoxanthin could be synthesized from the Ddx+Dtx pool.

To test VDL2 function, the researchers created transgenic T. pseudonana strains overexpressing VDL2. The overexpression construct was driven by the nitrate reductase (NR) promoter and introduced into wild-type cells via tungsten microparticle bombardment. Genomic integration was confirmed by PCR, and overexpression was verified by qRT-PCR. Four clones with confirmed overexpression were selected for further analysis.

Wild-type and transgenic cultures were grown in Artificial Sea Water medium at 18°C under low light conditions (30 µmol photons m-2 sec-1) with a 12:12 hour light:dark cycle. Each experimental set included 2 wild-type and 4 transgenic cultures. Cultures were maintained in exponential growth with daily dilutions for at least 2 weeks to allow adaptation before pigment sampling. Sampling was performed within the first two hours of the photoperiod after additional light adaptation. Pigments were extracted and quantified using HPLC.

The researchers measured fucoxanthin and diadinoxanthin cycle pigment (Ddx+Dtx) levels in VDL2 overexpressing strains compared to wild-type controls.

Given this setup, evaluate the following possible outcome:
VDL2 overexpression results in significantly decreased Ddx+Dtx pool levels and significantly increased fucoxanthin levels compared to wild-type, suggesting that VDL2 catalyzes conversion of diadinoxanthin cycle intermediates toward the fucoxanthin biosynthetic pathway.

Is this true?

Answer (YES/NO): YES